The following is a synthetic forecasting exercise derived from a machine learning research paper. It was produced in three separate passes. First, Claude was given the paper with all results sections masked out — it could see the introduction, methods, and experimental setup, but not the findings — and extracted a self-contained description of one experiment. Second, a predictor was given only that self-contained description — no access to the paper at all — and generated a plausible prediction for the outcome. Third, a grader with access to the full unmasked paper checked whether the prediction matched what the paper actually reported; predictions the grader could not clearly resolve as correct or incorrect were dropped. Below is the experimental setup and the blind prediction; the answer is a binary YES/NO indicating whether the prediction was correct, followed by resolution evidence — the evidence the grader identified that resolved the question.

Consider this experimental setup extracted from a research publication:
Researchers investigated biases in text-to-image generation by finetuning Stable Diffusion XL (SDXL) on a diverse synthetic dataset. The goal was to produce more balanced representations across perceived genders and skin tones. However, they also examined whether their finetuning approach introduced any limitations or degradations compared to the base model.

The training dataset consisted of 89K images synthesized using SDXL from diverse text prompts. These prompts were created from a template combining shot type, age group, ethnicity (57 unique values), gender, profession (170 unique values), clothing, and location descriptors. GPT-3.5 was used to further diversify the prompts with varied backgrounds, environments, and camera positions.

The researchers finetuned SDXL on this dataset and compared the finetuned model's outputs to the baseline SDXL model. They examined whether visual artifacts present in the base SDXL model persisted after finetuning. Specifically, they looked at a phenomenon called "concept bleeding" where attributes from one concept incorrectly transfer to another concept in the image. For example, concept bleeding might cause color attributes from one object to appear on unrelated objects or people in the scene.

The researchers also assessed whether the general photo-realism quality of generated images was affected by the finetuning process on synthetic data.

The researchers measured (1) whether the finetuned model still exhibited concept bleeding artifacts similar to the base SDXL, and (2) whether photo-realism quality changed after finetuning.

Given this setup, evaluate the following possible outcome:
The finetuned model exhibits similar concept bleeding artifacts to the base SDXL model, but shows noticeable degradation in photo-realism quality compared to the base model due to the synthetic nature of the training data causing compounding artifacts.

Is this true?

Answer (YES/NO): NO